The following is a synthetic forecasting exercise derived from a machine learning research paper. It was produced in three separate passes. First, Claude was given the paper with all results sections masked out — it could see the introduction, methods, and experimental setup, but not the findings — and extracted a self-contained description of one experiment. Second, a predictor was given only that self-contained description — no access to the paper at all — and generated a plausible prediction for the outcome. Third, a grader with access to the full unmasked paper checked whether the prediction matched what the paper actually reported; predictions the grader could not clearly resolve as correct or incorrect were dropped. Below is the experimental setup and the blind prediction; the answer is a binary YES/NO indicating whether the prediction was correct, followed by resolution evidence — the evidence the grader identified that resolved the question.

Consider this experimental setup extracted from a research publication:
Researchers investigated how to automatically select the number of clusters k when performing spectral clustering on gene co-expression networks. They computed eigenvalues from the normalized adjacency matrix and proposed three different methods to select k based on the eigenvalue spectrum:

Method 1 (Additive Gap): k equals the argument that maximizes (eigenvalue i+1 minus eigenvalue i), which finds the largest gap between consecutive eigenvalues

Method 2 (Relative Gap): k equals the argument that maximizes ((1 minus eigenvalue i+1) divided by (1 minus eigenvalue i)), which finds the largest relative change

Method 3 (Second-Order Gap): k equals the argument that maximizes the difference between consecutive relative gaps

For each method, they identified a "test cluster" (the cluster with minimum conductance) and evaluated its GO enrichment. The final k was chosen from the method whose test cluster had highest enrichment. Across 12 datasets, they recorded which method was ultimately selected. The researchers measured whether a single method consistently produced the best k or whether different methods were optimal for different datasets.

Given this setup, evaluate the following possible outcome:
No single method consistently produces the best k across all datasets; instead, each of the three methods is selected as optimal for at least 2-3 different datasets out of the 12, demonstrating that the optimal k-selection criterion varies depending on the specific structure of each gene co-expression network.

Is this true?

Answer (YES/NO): YES